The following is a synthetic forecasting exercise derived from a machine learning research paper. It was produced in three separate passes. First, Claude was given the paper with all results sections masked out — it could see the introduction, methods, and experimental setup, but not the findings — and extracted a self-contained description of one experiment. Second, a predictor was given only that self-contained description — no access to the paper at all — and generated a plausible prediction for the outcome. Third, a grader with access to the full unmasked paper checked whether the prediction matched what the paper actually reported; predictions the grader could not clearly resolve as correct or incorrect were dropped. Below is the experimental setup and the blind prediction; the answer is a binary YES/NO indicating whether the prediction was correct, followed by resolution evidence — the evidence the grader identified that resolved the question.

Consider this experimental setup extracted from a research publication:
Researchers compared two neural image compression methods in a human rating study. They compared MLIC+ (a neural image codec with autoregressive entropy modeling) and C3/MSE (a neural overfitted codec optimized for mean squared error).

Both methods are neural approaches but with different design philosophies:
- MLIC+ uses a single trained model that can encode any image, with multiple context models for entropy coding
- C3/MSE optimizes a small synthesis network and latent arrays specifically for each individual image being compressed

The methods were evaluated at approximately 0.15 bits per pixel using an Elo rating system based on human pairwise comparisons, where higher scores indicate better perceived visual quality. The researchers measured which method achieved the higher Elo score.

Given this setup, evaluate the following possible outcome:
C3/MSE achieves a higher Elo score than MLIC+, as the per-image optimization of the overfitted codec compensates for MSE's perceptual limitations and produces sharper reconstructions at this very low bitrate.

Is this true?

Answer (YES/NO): NO